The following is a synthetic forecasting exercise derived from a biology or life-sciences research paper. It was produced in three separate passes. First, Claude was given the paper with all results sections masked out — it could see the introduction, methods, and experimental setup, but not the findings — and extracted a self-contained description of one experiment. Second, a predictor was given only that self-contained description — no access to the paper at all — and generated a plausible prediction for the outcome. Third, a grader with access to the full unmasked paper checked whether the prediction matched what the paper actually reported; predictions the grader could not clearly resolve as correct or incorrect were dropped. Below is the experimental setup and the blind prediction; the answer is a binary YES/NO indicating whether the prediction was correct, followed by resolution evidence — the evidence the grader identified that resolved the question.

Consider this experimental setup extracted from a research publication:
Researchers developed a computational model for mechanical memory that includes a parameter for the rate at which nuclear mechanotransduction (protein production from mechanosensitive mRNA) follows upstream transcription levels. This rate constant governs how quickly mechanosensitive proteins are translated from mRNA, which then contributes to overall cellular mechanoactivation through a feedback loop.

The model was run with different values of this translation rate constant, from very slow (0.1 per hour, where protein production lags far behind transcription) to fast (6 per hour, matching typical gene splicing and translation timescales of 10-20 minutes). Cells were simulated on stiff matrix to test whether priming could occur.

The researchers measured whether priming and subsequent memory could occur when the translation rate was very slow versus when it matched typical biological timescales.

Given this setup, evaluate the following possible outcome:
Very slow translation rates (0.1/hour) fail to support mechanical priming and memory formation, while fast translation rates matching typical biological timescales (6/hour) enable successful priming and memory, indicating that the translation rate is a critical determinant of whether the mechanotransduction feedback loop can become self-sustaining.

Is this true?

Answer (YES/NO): YES